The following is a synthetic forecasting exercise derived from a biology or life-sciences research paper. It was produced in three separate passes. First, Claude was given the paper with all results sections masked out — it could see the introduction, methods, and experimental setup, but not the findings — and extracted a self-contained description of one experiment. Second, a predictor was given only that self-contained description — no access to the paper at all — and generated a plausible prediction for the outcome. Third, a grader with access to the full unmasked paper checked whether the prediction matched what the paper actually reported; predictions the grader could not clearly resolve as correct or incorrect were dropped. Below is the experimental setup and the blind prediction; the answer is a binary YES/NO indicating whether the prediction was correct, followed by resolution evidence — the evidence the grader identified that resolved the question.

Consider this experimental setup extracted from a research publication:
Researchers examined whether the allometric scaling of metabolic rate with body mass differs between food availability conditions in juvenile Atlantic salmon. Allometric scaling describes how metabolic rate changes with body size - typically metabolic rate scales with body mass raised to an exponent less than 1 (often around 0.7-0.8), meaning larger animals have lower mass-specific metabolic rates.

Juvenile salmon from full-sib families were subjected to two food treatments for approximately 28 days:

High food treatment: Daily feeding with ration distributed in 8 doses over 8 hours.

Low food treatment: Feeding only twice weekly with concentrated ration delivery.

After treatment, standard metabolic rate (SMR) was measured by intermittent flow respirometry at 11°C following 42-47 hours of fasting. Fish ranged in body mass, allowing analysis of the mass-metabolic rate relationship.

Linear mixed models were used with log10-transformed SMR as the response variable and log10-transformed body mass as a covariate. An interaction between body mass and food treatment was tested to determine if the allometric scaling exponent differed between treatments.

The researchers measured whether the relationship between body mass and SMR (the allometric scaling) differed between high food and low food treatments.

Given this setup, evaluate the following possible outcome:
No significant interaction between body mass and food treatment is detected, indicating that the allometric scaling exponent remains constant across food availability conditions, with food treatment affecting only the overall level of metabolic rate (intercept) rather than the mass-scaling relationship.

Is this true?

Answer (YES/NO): NO